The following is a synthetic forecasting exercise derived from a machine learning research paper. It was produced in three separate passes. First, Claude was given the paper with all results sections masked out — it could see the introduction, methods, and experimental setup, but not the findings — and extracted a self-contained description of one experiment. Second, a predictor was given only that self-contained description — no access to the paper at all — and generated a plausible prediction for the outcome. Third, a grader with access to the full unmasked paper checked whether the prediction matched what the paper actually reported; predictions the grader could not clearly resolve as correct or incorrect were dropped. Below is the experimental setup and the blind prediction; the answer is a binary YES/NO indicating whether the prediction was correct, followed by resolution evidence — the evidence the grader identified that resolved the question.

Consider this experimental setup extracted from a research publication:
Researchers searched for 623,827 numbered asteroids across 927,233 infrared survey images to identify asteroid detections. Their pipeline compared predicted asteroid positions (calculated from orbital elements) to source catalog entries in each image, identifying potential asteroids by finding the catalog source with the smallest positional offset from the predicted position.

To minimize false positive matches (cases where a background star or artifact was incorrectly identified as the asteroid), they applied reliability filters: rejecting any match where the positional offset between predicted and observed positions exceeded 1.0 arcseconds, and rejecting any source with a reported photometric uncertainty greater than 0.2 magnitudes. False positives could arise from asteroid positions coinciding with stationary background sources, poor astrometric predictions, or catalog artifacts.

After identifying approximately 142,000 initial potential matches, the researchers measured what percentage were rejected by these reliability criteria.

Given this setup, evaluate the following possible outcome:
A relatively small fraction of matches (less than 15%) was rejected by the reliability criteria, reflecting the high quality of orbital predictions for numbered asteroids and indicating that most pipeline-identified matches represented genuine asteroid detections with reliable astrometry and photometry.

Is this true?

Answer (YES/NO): NO